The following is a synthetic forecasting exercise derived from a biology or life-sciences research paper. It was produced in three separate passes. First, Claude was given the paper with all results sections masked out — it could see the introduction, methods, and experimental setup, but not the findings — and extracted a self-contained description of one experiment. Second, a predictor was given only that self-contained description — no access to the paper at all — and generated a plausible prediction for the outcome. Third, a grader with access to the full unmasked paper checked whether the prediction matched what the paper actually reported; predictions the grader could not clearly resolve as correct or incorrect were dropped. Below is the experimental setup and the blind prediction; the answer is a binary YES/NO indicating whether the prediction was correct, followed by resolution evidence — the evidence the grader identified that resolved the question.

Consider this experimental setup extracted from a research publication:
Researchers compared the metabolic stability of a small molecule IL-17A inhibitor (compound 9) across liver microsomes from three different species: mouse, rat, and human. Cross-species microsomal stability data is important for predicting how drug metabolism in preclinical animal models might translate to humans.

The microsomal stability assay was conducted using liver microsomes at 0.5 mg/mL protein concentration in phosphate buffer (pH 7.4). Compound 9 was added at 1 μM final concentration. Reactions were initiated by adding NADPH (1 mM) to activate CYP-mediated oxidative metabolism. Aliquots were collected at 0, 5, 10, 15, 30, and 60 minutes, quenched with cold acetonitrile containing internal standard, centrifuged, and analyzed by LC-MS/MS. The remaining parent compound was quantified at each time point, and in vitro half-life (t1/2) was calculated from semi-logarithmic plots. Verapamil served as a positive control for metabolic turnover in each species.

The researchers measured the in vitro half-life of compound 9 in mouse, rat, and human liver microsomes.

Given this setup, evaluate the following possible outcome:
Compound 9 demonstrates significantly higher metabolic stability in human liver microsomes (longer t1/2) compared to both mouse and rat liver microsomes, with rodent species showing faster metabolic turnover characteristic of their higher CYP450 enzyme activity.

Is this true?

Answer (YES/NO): NO